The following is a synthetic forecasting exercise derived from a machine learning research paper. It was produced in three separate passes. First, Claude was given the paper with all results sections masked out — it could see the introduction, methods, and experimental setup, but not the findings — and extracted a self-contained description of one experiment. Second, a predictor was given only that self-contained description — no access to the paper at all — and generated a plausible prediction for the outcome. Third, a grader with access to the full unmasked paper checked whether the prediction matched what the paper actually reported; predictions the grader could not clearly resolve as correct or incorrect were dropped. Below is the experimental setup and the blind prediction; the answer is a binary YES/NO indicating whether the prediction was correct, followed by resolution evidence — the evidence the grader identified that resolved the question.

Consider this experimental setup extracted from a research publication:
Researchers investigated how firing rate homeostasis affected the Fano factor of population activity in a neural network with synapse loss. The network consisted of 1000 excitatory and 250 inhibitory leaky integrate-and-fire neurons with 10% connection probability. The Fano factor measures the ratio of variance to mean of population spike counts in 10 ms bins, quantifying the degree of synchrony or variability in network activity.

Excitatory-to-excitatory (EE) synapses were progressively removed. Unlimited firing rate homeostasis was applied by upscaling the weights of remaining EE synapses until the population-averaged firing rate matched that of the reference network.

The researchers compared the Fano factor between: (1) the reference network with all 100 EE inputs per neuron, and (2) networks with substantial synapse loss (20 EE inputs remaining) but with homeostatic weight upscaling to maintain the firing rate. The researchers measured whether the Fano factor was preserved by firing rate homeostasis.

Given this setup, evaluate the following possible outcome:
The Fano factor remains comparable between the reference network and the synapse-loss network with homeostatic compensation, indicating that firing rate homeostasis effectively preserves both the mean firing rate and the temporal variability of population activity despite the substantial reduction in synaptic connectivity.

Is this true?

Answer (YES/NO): YES